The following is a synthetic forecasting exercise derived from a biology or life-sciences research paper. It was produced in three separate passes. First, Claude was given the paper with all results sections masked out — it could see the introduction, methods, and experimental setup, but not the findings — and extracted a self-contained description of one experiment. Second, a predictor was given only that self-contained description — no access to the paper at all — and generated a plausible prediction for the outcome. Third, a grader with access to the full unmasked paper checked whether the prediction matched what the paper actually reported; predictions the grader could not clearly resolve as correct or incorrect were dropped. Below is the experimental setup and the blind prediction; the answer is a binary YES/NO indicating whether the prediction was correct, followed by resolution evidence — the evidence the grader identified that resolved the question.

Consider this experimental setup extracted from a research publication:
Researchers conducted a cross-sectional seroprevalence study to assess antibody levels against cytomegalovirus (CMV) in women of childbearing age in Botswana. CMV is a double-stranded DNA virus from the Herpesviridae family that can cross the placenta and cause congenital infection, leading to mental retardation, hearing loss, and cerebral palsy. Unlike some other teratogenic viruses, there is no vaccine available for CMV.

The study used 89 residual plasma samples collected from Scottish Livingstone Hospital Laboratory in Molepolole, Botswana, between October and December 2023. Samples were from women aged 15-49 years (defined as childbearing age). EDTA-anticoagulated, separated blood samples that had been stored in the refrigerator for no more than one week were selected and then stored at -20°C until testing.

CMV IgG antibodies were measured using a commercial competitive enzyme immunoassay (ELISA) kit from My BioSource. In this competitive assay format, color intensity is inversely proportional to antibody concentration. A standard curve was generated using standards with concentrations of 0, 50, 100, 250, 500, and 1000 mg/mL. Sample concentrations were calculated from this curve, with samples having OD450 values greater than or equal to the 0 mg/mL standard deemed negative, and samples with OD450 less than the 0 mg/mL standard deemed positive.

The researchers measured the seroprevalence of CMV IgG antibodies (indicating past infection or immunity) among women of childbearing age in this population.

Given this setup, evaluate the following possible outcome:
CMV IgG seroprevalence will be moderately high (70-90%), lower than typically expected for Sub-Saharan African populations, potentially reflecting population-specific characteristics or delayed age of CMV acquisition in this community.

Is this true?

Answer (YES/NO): NO